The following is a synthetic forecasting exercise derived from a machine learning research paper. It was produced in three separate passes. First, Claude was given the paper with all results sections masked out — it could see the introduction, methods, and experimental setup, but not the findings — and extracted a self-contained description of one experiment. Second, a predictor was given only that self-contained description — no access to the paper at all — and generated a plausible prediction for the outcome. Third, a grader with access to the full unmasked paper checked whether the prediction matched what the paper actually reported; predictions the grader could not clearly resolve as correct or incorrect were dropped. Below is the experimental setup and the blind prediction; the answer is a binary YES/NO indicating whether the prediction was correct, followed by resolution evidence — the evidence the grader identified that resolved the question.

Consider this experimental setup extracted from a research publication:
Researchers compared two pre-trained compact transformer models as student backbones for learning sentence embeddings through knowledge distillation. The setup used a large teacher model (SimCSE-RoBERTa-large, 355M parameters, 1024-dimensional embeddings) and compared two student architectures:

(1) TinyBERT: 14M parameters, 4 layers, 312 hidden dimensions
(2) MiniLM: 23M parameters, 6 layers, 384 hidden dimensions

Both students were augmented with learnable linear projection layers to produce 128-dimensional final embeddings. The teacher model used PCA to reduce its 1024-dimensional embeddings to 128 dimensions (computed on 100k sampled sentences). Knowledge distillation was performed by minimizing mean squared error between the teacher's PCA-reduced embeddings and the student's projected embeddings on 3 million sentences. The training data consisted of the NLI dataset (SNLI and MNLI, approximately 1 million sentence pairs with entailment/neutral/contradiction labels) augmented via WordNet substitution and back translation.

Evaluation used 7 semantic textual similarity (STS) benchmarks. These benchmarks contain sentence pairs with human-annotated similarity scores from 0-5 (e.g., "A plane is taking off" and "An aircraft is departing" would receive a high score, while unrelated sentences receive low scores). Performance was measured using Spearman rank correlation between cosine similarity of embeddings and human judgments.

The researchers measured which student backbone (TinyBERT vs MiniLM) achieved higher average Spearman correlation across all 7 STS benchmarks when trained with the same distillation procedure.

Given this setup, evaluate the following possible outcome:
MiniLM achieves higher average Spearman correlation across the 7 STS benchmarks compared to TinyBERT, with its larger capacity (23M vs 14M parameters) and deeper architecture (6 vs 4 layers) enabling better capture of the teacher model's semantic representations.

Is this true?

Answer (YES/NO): YES